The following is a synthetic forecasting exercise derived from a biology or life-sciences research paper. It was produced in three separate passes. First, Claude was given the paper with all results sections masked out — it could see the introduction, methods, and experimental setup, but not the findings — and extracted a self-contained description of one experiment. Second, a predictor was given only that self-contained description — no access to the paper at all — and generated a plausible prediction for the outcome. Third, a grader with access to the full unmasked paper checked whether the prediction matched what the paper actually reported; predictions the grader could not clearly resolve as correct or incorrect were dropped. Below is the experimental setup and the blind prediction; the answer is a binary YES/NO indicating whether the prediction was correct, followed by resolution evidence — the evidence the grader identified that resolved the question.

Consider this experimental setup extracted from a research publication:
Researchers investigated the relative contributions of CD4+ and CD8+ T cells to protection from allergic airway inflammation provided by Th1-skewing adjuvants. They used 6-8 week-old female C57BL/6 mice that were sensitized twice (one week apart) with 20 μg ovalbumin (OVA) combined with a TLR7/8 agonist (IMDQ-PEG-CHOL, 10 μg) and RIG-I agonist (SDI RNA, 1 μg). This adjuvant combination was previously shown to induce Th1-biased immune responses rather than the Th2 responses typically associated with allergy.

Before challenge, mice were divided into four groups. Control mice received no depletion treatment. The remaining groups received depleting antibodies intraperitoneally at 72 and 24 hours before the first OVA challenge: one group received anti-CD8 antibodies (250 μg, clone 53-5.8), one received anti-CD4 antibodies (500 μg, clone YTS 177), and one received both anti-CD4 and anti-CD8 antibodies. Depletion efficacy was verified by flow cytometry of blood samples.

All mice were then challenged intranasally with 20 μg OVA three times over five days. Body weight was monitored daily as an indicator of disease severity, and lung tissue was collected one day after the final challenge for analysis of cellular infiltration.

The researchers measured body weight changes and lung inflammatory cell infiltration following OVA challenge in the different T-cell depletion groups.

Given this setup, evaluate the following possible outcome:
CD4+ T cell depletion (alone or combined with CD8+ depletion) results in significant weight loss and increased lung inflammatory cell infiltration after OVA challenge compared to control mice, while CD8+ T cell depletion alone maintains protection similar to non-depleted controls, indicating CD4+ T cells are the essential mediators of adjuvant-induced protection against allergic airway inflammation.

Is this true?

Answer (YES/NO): NO